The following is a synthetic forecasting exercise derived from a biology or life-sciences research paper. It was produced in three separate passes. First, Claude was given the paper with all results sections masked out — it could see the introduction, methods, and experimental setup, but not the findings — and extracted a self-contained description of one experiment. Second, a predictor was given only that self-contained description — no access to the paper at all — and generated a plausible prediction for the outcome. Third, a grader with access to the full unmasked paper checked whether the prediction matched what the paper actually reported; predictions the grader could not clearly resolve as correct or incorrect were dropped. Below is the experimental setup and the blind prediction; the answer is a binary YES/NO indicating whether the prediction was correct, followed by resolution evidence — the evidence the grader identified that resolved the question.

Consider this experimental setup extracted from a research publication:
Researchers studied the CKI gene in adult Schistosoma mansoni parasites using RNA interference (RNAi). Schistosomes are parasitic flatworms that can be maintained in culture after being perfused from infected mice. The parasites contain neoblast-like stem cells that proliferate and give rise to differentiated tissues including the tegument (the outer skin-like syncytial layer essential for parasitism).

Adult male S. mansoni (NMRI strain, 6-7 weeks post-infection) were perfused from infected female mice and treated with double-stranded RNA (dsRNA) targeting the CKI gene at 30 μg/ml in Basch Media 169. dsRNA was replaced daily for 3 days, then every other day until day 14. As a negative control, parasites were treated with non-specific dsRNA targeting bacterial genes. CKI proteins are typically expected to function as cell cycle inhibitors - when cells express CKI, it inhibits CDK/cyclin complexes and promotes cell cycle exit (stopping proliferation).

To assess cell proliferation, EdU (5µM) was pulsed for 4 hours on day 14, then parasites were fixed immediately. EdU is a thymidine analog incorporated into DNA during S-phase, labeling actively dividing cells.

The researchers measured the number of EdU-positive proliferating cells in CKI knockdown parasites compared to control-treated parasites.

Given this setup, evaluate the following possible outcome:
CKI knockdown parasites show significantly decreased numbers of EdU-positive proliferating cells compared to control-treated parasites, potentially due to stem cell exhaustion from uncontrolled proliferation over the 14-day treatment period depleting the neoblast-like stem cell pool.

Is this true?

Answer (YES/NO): NO